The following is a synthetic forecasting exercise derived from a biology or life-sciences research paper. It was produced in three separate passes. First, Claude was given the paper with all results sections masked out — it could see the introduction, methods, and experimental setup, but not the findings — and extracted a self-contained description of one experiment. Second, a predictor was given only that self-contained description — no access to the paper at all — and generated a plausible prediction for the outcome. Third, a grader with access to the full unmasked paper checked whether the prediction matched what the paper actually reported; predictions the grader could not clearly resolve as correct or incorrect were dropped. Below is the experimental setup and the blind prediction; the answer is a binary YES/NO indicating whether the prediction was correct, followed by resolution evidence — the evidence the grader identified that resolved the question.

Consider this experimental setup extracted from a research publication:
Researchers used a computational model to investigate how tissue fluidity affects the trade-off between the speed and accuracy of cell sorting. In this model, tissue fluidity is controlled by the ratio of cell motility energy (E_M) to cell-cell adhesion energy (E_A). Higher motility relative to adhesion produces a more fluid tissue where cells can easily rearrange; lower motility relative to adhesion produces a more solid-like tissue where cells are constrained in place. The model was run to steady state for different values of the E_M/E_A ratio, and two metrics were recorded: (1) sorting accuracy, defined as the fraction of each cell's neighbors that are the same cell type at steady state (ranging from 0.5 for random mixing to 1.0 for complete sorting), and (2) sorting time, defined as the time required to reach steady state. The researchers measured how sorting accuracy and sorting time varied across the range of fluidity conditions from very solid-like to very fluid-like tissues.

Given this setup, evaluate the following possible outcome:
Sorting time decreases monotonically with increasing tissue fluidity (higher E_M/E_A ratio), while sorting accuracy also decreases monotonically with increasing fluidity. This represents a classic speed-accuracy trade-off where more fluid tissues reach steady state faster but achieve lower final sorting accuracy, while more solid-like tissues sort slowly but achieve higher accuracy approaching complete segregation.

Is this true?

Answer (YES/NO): YES